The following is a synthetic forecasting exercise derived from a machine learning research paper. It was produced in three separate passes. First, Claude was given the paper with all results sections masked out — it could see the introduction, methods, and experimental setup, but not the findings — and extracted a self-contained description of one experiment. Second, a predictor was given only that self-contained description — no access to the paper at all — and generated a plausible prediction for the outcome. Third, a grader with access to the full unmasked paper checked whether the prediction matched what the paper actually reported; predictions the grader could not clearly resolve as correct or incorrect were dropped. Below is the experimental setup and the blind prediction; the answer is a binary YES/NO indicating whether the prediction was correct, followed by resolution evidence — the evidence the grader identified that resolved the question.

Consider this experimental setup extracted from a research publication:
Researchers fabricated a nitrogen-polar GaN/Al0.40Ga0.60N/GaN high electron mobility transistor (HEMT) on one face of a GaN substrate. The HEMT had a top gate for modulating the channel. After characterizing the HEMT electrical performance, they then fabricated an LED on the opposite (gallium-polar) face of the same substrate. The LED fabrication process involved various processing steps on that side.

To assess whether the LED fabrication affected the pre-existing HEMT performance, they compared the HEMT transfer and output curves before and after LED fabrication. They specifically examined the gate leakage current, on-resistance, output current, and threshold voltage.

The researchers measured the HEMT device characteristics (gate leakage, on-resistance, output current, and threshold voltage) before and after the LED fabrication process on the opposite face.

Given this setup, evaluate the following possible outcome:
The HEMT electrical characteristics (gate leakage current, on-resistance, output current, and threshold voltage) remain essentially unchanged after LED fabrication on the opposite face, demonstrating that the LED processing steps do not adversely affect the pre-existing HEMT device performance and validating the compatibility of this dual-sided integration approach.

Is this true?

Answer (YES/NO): YES